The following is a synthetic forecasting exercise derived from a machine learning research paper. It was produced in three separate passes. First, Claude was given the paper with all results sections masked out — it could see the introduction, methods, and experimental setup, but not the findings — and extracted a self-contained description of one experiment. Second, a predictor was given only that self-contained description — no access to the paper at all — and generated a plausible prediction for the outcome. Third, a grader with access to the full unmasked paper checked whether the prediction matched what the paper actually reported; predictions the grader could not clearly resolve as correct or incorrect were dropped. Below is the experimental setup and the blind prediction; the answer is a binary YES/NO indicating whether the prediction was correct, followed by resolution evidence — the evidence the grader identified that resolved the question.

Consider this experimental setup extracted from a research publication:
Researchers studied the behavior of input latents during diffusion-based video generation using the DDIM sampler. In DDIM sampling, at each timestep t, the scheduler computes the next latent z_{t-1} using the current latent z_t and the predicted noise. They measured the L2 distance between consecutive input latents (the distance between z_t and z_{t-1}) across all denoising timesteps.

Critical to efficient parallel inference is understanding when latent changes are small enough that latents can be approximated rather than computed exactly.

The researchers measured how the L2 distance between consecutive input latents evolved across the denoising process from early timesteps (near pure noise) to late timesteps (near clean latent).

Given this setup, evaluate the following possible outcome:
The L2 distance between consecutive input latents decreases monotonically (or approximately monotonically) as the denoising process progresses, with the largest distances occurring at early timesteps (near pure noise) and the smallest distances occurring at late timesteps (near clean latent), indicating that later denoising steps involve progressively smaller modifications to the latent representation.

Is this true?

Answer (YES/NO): NO